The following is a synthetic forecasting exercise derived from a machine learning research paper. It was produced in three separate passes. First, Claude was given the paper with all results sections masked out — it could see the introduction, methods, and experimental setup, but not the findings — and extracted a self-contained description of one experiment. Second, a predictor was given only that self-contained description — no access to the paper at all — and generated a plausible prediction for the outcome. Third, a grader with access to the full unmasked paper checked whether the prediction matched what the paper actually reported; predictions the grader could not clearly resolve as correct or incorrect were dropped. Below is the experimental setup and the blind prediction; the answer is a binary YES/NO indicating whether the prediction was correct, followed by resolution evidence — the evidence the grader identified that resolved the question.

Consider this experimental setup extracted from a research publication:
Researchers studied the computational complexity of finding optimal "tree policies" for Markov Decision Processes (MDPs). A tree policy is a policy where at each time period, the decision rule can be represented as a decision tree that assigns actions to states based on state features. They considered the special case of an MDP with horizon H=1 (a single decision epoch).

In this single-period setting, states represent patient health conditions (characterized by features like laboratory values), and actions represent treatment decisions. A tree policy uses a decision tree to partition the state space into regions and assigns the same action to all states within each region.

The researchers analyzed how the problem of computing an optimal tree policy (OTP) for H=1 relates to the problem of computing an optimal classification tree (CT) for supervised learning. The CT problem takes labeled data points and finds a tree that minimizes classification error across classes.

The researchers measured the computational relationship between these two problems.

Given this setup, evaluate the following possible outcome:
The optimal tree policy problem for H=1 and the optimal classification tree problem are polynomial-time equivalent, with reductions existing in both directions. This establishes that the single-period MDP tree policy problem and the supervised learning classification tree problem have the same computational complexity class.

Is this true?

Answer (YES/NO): YES